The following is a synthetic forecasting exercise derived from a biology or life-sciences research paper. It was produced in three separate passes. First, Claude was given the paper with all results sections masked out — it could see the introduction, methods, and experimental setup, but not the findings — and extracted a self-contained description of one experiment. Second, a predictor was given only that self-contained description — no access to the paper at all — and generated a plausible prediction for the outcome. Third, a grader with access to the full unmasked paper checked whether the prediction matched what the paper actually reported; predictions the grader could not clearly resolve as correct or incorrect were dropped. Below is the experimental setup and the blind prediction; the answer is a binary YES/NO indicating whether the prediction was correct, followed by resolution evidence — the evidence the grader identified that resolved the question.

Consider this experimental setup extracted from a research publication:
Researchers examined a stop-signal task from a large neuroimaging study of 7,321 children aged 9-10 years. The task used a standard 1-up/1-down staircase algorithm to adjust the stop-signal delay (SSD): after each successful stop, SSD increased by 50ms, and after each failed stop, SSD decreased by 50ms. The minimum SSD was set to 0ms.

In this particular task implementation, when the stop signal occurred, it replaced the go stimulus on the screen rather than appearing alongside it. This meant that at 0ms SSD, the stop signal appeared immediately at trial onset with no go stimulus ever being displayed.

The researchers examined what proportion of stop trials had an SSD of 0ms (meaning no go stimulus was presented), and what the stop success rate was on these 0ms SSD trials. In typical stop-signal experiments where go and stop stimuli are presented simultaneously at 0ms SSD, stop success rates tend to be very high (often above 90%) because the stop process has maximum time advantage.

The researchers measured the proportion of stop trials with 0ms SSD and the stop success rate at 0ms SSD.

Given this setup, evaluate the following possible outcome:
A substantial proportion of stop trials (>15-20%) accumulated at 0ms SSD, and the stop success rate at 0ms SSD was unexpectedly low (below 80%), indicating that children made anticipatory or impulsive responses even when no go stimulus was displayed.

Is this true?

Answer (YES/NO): NO